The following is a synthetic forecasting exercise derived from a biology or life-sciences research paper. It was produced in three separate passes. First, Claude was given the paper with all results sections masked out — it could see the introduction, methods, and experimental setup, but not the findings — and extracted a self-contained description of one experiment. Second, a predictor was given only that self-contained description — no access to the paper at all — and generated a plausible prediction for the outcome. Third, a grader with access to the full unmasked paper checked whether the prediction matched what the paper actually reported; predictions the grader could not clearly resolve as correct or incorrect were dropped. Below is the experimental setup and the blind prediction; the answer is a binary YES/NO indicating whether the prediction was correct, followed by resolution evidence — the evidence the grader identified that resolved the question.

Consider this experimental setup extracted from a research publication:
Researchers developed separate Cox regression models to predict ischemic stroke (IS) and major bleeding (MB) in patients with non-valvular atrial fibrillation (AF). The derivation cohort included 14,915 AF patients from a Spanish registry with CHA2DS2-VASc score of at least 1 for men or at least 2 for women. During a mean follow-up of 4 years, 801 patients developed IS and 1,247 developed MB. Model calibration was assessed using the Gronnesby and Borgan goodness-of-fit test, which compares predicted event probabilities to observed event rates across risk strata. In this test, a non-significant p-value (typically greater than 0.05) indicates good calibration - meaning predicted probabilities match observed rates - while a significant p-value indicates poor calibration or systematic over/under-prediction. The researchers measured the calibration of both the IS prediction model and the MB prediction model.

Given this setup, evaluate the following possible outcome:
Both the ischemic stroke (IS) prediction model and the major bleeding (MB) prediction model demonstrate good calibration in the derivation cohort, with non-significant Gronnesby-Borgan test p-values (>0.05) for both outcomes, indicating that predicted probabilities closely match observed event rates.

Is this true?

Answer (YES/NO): YES